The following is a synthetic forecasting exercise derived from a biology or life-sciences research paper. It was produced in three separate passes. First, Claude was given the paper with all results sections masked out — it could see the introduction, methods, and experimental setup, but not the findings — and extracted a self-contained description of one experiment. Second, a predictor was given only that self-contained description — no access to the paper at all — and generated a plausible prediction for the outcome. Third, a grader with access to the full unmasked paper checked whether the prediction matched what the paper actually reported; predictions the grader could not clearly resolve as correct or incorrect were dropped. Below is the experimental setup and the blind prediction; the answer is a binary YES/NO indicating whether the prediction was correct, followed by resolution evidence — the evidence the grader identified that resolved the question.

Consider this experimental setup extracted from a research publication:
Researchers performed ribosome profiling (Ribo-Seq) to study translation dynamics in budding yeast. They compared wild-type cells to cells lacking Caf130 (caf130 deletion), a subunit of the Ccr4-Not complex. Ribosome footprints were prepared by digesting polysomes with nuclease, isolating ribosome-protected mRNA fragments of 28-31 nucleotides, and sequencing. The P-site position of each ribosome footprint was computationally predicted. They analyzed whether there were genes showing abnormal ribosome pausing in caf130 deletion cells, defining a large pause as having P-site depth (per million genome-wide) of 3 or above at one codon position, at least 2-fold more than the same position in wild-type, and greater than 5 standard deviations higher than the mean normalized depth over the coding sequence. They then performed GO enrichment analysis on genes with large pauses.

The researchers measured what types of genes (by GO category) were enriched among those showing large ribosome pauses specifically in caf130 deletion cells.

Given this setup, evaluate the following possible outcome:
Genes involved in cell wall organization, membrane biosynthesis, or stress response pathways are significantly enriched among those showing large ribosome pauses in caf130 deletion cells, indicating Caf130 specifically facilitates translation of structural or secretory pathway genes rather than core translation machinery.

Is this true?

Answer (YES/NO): NO